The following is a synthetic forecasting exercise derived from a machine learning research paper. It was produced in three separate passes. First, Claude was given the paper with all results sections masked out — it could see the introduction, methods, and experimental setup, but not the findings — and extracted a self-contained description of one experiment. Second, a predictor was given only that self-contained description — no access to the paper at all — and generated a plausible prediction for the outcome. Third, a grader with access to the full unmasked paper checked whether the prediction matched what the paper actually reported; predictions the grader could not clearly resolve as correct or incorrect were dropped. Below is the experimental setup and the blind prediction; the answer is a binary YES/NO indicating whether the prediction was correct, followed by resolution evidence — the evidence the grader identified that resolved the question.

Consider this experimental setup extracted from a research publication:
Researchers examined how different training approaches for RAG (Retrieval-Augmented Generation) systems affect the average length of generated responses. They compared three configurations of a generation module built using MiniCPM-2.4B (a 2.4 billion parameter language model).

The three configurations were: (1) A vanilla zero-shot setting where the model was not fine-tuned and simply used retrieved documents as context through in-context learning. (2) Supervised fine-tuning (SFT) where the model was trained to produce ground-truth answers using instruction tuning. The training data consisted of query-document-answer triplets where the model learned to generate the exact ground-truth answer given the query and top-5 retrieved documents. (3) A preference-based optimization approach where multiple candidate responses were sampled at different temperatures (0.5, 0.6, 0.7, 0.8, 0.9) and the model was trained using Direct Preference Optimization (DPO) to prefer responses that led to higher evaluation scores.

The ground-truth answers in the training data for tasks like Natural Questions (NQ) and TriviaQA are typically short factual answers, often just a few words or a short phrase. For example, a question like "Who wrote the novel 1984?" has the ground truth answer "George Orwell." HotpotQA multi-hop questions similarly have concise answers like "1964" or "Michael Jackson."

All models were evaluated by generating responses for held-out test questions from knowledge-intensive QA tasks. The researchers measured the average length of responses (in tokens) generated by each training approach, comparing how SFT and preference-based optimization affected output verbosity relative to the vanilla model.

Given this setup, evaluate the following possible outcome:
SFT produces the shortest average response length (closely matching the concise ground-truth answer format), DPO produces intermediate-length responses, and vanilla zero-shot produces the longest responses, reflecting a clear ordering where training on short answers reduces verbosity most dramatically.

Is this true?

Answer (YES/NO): NO